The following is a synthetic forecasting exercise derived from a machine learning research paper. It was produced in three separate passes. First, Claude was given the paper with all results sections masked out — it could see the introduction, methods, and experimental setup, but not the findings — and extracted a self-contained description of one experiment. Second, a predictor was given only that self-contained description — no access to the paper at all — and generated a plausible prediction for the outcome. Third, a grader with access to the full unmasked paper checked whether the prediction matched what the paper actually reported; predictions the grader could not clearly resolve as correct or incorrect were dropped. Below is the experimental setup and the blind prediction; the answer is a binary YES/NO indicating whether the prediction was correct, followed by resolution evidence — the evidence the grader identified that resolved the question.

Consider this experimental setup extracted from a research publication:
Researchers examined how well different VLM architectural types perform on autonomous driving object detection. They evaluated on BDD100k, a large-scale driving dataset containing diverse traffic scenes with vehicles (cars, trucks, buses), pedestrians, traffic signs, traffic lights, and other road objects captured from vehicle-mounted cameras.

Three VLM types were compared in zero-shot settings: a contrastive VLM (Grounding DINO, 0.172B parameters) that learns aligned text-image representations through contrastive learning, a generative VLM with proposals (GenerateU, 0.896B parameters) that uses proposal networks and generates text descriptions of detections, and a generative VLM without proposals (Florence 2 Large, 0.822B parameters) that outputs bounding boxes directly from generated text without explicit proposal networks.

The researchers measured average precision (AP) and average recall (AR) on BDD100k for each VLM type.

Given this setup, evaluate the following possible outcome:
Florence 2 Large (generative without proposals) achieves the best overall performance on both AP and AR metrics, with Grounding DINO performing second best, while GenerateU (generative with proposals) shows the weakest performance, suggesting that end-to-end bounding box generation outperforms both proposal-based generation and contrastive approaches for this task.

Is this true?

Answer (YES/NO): NO